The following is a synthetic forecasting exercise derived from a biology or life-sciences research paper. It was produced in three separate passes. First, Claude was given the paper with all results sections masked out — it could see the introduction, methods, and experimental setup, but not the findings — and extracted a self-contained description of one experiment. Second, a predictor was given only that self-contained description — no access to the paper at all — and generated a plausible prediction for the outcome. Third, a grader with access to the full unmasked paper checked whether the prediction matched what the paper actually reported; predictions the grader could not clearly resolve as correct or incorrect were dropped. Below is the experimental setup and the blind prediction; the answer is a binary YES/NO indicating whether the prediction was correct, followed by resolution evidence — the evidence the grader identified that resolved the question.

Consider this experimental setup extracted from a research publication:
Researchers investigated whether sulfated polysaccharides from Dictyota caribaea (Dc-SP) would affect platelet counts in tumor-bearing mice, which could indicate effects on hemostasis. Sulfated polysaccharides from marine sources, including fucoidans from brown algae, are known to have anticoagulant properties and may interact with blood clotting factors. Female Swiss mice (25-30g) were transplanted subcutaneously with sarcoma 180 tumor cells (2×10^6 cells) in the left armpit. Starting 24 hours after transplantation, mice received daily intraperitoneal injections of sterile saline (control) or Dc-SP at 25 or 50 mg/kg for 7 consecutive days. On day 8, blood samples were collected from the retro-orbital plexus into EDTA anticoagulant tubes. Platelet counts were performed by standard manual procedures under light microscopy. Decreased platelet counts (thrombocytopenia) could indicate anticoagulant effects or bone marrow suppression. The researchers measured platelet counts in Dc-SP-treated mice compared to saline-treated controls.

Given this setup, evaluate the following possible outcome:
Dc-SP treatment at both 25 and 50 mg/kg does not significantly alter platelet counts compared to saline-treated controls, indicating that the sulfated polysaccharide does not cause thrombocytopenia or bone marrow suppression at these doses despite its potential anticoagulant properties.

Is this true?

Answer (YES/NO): NO